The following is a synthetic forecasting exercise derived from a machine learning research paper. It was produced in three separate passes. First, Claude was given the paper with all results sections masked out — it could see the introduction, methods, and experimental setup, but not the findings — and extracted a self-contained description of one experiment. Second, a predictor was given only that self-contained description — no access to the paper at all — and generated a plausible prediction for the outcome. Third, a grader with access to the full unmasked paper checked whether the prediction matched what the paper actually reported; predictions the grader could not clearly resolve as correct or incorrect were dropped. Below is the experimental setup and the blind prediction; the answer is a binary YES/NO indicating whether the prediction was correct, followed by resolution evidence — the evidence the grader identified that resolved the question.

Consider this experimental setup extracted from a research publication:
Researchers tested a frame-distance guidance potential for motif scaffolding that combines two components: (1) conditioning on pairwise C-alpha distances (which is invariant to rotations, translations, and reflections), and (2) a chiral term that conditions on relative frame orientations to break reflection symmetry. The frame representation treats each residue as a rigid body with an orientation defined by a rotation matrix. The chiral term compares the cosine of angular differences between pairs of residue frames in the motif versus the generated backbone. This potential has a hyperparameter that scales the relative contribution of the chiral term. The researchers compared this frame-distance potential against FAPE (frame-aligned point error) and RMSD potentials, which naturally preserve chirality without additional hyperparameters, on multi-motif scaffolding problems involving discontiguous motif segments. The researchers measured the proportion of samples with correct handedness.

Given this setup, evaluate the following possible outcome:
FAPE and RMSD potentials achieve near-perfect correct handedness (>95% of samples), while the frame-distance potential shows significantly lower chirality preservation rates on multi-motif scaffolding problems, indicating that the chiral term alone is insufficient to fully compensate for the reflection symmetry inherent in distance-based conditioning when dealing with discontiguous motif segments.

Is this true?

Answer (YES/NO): NO